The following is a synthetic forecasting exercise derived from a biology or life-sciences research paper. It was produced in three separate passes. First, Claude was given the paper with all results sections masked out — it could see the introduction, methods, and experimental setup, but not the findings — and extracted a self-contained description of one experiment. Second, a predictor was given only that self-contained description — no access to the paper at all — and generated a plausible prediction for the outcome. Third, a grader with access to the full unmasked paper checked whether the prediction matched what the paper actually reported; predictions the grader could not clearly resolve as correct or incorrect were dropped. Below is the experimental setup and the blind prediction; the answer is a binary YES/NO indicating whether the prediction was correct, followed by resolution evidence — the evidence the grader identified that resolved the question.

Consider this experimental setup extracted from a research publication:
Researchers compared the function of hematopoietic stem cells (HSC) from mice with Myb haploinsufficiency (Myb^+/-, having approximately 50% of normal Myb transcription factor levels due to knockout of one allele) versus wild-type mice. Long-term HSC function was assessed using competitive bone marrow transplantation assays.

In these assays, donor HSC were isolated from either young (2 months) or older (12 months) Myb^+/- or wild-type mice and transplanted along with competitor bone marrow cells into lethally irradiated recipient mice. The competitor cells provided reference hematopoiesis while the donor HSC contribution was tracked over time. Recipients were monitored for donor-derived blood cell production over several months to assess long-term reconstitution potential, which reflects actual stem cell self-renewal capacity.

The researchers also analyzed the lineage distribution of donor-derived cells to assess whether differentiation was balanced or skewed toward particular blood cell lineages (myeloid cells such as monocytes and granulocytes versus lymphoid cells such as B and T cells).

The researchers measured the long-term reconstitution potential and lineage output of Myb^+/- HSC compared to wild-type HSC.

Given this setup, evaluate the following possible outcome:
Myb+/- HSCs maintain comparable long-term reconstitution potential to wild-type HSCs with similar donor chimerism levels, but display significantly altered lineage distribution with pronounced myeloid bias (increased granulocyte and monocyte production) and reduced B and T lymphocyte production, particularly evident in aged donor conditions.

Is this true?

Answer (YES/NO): NO